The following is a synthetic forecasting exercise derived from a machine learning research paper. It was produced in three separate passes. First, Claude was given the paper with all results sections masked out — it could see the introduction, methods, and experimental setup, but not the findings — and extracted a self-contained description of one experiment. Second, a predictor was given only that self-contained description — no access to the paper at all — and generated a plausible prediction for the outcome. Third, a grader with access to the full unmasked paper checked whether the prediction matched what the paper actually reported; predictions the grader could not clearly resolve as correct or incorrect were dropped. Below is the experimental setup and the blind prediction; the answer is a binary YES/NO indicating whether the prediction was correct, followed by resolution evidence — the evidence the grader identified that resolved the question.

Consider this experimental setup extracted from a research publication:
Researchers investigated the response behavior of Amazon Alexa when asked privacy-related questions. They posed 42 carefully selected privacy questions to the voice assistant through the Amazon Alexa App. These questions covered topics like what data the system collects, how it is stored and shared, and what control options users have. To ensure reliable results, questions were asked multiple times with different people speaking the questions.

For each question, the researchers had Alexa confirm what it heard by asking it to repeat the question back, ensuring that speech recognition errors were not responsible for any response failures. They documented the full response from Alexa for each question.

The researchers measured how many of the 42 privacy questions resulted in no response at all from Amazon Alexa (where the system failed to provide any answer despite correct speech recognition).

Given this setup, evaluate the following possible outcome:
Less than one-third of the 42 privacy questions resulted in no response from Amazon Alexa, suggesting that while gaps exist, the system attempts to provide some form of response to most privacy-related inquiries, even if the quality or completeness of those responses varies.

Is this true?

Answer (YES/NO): YES